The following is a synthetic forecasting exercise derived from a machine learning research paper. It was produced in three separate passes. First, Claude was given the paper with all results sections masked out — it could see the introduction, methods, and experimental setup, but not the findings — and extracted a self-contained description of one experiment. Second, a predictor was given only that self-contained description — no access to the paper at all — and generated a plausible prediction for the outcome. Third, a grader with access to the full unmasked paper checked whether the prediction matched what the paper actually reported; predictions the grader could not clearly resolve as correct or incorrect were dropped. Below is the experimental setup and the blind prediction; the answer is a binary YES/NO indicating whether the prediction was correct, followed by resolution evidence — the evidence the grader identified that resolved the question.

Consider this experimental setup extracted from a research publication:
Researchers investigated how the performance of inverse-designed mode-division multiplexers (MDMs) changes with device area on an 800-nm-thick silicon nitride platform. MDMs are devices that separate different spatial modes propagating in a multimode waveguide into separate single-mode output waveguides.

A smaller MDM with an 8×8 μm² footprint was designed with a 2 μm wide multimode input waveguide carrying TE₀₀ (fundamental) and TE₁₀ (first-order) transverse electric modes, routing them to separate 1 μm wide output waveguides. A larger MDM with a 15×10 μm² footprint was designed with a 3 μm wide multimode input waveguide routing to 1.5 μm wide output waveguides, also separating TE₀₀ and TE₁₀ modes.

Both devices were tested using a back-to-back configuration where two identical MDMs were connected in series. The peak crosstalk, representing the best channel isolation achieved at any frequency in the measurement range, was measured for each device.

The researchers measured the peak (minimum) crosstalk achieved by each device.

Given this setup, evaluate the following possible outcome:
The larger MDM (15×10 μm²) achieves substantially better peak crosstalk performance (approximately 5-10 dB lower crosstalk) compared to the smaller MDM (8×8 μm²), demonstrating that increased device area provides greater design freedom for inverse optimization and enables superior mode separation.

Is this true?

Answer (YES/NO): NO